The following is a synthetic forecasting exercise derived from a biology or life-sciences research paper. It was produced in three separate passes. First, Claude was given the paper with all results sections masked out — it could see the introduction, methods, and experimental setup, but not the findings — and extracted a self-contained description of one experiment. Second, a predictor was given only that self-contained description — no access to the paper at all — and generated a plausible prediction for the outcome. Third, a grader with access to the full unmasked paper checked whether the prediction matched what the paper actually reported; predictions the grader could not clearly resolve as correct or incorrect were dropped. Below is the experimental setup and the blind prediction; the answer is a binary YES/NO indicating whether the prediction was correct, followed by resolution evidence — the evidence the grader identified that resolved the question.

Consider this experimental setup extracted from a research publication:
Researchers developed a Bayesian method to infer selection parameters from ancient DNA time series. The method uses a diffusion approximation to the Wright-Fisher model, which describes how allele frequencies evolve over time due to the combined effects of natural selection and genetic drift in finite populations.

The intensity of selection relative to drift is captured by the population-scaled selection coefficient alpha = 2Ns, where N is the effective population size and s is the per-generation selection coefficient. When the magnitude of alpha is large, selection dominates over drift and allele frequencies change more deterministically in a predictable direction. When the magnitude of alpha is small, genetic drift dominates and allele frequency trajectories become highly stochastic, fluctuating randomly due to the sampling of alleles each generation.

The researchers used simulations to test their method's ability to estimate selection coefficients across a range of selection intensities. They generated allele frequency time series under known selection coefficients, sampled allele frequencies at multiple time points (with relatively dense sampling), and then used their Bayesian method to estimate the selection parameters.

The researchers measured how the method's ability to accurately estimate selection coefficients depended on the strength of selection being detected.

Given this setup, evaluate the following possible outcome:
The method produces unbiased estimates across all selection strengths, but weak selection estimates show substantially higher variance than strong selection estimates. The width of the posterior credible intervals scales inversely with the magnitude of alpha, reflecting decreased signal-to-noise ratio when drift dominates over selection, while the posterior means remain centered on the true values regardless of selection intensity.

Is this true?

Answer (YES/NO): NO